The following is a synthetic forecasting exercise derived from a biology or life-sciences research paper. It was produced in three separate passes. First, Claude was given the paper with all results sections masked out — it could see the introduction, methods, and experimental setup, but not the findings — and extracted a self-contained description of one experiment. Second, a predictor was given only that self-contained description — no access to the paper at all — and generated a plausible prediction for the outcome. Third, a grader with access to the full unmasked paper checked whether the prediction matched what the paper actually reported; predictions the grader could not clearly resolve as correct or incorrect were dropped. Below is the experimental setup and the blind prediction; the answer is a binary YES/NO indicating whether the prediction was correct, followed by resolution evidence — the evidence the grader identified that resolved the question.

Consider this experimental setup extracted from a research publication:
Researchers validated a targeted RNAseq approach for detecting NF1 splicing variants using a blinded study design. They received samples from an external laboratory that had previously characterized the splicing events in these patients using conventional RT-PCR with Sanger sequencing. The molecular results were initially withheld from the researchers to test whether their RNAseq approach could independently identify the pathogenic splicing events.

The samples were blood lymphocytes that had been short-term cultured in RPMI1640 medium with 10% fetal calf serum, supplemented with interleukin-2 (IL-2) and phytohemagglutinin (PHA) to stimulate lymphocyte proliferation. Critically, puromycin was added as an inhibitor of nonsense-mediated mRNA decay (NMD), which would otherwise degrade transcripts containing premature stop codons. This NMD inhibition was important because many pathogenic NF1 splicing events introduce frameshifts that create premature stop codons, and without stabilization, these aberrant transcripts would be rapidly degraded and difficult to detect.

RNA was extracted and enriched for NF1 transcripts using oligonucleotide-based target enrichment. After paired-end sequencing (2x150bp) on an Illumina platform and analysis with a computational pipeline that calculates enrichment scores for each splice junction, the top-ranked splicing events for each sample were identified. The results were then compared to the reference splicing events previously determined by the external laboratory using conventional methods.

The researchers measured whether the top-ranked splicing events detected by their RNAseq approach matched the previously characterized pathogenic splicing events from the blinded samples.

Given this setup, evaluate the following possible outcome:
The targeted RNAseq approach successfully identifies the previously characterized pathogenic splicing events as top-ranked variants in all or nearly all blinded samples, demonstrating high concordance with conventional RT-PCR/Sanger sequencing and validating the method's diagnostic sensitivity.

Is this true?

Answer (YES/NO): YES